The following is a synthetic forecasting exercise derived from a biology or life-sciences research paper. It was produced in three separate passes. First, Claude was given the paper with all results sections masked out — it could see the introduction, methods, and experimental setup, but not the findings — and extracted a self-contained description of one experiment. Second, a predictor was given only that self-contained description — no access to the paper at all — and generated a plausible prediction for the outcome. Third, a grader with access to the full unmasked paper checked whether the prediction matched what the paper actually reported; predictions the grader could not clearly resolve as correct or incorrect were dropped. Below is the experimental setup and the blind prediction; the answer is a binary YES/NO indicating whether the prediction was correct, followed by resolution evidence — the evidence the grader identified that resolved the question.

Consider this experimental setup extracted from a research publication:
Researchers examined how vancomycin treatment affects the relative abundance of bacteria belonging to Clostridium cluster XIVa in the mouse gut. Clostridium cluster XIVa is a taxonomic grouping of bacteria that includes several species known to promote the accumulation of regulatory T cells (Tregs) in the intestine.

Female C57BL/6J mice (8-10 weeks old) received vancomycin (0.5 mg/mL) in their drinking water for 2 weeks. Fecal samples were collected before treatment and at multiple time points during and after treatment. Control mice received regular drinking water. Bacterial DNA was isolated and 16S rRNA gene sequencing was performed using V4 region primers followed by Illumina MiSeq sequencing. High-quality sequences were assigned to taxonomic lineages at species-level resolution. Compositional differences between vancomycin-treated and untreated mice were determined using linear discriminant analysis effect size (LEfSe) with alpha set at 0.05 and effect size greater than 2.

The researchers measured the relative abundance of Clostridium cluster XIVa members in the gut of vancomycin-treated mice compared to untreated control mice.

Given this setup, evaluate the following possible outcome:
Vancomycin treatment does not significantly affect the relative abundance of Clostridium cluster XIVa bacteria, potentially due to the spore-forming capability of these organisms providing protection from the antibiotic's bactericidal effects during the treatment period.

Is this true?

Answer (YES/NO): NO